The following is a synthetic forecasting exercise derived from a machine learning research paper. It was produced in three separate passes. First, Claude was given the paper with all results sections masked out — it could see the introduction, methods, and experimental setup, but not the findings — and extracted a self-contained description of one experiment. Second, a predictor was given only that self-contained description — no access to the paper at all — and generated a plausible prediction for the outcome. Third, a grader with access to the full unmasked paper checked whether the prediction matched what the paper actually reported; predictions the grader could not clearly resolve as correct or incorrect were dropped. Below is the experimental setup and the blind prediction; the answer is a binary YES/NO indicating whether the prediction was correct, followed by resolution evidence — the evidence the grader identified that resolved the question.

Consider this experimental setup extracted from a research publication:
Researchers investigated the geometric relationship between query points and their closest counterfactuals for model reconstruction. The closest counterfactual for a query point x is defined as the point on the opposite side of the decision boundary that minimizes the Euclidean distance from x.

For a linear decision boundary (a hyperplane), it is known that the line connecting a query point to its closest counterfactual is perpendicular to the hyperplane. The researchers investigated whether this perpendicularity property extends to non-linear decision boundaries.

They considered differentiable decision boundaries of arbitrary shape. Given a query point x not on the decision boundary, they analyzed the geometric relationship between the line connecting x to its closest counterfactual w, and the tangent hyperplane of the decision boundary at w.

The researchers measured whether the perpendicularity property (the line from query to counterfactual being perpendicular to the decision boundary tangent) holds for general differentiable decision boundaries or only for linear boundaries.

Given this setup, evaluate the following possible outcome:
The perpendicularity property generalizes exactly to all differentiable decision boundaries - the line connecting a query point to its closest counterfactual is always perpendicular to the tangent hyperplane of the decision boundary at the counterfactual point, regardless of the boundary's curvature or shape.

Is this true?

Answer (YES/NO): YES